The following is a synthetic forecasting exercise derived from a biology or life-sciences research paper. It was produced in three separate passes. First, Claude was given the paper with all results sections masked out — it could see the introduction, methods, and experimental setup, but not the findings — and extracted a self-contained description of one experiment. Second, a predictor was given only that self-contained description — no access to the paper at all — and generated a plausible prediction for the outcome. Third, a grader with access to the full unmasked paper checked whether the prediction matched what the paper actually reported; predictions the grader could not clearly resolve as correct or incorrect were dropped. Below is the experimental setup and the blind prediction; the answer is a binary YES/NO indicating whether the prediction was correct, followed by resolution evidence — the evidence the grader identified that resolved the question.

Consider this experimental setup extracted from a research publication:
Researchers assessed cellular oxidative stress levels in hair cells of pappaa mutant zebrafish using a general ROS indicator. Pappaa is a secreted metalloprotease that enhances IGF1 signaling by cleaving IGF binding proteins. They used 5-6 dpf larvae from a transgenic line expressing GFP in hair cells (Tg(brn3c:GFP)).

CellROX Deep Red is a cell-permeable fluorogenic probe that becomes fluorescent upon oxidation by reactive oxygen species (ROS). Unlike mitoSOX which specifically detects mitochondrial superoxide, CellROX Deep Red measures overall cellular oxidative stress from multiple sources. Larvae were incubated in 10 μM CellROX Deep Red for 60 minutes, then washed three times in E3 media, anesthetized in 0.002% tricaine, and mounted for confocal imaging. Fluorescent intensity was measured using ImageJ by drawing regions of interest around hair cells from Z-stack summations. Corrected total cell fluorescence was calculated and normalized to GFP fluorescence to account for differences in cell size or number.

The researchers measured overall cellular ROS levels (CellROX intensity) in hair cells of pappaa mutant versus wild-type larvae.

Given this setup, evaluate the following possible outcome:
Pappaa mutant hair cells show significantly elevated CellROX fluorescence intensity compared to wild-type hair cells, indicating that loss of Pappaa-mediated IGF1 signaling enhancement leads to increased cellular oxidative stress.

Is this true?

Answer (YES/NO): YES